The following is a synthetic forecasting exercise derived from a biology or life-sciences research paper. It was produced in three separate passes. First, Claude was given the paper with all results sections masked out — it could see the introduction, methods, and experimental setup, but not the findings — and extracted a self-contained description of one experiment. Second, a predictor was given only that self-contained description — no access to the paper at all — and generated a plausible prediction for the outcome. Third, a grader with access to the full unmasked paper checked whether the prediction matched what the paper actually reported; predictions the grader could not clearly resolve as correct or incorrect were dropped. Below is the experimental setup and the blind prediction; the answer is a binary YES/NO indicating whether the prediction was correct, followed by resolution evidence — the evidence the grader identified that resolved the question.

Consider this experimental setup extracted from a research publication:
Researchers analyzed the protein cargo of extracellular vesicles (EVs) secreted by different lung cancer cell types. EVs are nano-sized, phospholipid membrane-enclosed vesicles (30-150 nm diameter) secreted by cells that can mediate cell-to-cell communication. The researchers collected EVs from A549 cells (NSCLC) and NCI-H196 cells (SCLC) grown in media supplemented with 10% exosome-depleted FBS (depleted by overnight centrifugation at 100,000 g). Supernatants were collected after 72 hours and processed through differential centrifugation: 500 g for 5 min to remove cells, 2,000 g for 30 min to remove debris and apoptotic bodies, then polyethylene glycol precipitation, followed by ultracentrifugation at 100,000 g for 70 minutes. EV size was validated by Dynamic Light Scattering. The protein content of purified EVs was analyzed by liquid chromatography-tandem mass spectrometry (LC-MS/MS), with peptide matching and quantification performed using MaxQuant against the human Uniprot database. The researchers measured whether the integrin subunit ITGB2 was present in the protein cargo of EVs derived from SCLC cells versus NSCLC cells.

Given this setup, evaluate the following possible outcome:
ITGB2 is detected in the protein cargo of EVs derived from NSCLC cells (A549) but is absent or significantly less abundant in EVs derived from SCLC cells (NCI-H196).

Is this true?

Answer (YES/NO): NO